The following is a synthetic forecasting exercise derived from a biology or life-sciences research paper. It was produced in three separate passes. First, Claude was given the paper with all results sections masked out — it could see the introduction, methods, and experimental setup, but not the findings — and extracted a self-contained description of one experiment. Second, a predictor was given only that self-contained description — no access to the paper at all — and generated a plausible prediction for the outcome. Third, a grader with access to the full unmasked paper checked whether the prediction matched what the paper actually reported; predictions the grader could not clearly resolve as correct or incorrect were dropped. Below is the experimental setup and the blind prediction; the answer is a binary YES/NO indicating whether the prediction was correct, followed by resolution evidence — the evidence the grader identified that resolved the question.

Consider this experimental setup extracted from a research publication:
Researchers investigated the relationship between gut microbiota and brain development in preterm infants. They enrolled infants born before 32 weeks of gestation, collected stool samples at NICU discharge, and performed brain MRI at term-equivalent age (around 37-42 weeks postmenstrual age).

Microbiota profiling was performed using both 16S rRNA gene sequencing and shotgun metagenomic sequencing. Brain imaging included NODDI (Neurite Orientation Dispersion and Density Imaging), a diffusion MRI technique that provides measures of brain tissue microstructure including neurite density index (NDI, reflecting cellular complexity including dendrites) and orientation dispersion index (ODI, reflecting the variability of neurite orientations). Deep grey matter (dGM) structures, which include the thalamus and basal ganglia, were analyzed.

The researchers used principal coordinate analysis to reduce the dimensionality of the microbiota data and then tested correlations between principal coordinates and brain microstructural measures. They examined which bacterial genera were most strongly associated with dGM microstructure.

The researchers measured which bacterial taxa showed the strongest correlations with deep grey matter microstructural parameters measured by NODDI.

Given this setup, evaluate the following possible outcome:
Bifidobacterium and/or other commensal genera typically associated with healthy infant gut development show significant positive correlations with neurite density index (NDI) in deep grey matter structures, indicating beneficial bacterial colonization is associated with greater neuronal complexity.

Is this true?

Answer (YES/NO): NO